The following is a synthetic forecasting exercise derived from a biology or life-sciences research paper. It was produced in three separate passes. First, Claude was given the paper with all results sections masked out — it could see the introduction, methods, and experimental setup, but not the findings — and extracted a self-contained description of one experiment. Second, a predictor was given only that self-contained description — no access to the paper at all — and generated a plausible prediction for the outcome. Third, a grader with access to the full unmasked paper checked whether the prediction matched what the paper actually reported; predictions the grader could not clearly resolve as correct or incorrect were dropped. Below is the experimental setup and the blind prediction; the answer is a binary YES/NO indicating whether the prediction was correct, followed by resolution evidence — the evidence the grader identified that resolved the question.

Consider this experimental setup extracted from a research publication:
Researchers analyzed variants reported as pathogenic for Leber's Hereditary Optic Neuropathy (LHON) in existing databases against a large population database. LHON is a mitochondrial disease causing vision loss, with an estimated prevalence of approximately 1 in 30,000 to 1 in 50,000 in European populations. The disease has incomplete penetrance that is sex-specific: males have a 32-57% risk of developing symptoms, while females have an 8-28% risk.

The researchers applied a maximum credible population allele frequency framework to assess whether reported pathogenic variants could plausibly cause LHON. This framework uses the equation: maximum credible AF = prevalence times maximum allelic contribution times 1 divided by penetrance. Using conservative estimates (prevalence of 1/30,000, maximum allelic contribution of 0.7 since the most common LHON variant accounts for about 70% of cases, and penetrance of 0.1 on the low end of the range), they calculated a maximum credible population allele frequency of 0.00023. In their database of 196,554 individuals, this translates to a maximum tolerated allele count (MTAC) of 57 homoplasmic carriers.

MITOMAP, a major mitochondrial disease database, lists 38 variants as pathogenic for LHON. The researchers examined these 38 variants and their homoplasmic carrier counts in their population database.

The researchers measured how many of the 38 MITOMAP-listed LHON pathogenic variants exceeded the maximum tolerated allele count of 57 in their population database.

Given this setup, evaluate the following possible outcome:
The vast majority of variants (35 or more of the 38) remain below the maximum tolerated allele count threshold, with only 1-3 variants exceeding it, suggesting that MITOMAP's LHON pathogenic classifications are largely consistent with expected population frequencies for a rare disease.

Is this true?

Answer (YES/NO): NO